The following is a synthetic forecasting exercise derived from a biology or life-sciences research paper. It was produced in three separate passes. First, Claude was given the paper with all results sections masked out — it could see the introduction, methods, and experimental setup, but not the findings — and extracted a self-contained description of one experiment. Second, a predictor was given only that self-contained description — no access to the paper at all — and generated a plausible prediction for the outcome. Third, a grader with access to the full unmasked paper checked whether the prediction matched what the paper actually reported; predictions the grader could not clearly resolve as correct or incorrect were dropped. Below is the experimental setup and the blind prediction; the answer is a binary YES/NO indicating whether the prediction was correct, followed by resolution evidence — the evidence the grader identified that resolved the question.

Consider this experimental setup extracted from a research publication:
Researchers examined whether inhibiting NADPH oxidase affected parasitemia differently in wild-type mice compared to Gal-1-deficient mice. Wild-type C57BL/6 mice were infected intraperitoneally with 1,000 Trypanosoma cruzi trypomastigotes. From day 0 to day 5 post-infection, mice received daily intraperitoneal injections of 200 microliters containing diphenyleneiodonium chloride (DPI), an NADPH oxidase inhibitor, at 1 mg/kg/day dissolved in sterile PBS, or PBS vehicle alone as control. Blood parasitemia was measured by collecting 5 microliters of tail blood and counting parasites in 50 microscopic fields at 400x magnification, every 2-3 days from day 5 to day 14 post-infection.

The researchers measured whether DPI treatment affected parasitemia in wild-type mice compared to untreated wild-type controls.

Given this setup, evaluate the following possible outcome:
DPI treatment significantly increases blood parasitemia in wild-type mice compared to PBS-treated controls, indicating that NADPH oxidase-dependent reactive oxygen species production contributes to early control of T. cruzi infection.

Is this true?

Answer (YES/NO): NO